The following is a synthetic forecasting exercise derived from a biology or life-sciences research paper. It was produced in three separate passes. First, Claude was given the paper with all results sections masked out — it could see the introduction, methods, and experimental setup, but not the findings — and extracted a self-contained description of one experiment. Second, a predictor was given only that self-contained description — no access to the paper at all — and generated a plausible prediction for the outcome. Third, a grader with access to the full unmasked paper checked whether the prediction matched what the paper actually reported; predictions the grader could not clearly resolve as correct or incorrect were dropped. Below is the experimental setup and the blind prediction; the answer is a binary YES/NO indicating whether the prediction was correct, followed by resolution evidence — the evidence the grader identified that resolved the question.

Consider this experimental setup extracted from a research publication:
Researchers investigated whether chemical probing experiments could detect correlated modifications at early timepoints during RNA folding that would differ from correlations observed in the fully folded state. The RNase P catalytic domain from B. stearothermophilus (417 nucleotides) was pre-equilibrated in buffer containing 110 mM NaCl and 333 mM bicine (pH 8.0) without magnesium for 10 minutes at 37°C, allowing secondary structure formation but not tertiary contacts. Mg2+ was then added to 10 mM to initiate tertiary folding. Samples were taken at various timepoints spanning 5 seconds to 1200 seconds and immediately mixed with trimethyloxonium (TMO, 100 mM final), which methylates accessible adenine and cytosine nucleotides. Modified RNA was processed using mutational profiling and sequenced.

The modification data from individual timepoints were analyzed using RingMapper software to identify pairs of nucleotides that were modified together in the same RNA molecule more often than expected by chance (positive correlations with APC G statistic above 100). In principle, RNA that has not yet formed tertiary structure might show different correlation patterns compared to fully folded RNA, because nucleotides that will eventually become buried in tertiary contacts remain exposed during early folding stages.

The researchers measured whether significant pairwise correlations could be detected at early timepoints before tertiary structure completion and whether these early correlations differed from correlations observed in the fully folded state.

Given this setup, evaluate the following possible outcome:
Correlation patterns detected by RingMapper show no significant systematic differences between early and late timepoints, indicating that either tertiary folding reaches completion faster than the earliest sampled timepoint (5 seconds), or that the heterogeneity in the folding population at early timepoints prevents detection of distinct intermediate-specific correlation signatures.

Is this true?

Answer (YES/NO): NO